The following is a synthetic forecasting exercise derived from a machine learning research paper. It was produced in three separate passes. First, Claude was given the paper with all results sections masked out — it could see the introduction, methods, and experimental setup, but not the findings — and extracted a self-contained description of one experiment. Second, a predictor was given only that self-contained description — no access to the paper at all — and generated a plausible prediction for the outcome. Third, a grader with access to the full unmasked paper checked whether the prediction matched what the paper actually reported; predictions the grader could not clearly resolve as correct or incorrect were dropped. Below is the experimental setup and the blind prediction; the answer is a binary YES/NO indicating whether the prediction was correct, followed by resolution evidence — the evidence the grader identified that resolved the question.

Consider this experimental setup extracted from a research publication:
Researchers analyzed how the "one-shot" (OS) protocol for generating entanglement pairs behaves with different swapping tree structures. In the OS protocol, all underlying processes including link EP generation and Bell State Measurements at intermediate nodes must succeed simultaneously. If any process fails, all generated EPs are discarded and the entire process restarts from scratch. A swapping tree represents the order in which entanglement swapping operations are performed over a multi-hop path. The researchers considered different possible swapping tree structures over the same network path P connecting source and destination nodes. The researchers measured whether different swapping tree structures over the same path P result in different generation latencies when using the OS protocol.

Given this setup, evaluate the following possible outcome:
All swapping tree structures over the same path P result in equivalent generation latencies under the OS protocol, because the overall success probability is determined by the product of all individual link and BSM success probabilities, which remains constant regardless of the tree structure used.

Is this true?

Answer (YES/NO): YES